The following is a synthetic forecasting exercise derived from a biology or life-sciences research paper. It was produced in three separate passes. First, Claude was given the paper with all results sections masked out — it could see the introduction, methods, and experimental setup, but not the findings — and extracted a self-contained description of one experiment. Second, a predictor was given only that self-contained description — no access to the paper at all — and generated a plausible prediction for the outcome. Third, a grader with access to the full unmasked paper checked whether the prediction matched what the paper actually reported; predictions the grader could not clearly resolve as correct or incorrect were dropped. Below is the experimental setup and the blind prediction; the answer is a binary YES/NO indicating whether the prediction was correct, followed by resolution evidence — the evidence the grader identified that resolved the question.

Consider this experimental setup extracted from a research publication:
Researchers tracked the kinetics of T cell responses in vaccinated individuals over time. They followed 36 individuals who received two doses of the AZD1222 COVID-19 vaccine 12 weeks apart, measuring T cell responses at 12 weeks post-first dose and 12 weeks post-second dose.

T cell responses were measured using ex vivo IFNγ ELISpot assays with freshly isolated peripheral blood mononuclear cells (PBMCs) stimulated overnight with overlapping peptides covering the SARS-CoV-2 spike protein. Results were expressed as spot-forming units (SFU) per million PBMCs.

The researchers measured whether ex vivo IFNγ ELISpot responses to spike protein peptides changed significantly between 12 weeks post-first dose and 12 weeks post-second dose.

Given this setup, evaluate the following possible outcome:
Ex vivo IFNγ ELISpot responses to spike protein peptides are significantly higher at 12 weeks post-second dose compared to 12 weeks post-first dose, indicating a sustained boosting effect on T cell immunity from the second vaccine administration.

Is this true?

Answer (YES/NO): NO